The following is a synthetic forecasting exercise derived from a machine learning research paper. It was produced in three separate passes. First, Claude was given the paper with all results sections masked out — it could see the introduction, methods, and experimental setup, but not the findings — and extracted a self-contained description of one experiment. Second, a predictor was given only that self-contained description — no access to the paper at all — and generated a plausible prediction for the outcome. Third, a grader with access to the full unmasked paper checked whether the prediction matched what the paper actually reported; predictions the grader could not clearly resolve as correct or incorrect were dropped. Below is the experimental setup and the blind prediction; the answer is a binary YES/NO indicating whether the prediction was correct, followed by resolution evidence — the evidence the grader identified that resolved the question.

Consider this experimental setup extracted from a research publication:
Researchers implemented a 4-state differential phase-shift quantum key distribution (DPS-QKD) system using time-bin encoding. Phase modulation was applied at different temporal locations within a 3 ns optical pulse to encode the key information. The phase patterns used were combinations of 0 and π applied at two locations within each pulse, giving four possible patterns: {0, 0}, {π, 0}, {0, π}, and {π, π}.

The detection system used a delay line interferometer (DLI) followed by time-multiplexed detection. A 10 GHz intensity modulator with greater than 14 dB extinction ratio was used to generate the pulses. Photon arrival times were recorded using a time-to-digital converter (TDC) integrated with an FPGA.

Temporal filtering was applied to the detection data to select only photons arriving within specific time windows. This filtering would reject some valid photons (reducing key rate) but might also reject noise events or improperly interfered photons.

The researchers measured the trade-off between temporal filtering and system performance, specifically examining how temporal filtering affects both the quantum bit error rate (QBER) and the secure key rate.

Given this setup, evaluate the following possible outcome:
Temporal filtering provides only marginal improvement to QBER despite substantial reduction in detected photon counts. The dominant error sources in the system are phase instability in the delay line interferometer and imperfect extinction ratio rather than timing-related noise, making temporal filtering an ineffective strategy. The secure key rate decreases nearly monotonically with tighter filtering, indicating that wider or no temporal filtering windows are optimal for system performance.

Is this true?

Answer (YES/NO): NO